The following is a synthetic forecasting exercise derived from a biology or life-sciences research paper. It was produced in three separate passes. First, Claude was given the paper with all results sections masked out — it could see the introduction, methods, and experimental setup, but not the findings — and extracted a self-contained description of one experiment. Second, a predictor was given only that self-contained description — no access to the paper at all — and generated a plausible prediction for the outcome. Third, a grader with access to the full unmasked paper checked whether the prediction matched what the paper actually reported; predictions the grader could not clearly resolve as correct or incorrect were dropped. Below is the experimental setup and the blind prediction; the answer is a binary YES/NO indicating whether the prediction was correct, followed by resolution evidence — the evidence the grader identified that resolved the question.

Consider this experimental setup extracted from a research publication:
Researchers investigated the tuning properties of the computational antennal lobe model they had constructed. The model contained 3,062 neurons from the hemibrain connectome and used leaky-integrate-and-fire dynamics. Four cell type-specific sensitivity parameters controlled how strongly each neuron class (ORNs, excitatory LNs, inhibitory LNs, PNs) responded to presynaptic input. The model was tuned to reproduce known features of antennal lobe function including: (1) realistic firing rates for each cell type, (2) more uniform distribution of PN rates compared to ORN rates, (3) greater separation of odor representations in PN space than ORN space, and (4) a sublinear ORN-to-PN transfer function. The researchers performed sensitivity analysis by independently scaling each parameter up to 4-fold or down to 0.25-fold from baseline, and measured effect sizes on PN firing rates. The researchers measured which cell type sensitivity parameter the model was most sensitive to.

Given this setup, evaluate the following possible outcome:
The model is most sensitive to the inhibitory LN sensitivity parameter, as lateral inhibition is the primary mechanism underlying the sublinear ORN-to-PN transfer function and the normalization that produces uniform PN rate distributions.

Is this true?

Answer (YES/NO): NO